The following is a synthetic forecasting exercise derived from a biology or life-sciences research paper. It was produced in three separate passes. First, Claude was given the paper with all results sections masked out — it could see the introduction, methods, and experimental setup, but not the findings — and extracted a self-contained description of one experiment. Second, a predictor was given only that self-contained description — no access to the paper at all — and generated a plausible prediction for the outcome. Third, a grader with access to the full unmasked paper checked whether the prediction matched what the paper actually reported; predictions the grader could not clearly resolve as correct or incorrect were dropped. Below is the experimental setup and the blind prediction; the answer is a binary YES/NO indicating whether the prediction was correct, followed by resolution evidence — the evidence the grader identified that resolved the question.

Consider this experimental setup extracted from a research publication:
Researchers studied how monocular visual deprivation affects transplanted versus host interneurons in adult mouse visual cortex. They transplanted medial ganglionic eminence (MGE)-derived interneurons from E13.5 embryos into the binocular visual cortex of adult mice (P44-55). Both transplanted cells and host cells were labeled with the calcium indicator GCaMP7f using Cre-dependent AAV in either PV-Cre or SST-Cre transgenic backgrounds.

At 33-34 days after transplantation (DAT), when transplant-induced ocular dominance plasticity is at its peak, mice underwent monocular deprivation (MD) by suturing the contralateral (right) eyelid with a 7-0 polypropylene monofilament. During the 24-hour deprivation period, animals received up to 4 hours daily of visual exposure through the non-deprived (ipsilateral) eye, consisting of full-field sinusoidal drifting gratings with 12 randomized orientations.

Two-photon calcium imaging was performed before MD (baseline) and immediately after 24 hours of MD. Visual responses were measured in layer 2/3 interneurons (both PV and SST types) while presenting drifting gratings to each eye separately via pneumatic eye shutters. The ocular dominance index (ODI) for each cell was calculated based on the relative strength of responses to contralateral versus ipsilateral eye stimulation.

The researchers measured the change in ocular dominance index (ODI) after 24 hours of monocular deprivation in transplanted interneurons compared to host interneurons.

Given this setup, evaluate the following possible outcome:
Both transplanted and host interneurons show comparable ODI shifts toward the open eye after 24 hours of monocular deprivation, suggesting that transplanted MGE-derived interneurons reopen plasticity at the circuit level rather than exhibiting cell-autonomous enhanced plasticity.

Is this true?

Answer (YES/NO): NO